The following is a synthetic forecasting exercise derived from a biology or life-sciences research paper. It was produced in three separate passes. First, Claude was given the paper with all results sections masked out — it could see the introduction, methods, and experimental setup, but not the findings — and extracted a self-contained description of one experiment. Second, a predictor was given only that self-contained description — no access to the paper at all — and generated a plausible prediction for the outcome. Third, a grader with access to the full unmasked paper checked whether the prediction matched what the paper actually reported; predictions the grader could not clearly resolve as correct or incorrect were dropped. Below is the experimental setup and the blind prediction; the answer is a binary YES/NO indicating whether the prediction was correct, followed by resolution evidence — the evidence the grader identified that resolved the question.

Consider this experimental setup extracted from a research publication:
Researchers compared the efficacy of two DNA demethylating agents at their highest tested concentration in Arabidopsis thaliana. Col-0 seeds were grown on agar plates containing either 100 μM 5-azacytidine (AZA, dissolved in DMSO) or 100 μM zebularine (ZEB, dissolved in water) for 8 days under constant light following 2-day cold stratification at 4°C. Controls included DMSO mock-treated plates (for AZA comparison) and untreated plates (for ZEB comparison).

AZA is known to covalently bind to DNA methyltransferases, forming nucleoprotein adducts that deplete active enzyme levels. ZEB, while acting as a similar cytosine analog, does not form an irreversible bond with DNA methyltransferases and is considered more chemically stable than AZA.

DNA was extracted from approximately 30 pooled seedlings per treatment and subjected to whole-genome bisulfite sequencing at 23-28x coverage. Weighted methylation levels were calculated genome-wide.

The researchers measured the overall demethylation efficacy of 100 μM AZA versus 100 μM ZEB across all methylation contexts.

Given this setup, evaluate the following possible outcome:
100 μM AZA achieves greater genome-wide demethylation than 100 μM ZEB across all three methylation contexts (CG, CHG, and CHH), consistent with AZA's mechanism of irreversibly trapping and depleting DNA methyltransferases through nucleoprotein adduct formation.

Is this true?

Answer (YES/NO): NO